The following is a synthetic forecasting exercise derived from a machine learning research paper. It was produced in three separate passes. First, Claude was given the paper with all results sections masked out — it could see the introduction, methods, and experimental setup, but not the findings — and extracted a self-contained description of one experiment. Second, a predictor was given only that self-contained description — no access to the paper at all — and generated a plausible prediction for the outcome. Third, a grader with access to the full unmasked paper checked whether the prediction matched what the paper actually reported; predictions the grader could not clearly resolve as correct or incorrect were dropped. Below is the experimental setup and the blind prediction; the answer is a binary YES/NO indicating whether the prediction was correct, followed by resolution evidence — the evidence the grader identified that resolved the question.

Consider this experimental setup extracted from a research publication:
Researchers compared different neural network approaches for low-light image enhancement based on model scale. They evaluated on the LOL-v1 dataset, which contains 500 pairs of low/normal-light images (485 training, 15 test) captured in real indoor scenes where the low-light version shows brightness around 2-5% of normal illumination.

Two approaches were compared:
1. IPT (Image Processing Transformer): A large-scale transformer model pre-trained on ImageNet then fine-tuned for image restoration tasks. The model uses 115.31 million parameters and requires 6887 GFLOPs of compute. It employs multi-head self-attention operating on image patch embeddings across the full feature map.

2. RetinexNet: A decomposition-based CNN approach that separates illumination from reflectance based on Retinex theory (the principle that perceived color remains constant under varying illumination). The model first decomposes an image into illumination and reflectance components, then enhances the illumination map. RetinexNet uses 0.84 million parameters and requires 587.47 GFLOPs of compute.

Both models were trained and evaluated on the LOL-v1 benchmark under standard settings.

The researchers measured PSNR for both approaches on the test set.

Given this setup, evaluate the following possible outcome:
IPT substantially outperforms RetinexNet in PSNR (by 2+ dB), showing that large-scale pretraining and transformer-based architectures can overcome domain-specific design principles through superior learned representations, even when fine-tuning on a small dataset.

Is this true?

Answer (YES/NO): NO